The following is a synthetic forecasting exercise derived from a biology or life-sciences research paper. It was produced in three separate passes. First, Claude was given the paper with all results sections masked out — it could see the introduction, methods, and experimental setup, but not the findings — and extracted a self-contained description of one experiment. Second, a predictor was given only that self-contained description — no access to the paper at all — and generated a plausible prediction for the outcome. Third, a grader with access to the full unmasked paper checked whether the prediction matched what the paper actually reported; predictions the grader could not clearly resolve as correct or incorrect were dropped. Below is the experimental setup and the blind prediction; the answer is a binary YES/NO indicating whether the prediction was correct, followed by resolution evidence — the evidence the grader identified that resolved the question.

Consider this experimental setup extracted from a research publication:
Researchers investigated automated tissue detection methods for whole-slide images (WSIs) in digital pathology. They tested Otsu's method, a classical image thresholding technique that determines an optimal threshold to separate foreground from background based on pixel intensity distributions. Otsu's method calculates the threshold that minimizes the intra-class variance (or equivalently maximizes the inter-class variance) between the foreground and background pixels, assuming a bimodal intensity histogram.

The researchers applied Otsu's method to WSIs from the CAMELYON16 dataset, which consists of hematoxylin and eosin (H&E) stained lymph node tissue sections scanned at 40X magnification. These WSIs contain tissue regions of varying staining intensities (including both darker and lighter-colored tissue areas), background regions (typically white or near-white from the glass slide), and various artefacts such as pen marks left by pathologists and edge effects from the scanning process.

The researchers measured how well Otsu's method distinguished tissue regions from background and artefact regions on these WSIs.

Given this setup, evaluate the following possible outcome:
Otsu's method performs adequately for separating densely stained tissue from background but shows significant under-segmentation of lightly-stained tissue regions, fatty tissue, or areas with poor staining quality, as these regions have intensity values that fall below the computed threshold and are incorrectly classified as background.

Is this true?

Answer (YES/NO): YES